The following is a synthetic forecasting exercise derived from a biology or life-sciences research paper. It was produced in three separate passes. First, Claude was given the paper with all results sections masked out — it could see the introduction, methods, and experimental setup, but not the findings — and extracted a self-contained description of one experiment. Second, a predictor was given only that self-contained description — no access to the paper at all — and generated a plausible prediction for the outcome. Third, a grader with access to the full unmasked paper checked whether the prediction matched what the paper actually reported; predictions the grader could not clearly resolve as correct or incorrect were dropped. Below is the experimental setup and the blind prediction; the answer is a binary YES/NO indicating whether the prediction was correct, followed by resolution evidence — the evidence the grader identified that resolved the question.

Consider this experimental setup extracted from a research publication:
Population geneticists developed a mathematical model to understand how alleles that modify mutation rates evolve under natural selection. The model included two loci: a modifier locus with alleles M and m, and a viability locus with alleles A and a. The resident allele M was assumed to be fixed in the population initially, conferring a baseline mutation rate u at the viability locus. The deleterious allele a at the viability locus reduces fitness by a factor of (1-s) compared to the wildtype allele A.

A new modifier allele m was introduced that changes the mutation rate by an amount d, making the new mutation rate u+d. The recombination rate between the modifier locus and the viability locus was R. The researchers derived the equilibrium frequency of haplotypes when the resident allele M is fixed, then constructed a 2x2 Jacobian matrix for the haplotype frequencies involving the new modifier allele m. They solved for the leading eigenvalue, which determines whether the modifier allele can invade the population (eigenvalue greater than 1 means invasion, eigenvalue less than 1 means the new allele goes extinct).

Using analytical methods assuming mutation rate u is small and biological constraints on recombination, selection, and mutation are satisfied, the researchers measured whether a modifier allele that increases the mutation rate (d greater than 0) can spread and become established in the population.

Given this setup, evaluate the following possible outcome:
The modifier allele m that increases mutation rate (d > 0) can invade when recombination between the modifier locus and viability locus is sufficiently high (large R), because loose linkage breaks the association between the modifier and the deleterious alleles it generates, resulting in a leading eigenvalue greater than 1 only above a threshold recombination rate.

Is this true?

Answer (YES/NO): NO